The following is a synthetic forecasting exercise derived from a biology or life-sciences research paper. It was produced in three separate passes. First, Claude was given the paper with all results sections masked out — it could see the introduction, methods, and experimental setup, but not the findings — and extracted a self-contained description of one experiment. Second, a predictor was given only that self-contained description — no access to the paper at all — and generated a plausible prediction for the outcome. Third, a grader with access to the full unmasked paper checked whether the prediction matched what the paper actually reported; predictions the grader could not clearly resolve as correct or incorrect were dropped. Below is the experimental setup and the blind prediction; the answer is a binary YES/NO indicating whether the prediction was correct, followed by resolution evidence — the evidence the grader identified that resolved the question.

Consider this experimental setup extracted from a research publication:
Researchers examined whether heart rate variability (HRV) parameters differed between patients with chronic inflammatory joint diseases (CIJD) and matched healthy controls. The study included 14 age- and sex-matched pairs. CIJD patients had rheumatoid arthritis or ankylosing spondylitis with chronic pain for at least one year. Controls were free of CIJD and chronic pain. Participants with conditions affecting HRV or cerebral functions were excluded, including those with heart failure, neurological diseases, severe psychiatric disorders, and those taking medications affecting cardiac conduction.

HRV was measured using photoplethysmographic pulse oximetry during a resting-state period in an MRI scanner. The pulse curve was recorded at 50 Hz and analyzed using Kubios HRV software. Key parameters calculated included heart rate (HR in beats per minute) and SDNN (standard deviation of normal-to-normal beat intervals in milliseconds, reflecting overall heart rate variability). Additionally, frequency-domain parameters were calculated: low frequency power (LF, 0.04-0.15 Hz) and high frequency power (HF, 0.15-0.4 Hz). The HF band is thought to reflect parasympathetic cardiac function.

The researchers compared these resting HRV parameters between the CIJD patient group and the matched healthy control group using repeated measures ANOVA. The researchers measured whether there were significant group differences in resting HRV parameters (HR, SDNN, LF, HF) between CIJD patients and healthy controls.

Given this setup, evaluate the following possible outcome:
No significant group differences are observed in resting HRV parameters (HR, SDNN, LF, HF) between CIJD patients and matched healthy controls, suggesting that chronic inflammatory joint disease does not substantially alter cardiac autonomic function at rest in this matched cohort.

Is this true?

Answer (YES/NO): YES